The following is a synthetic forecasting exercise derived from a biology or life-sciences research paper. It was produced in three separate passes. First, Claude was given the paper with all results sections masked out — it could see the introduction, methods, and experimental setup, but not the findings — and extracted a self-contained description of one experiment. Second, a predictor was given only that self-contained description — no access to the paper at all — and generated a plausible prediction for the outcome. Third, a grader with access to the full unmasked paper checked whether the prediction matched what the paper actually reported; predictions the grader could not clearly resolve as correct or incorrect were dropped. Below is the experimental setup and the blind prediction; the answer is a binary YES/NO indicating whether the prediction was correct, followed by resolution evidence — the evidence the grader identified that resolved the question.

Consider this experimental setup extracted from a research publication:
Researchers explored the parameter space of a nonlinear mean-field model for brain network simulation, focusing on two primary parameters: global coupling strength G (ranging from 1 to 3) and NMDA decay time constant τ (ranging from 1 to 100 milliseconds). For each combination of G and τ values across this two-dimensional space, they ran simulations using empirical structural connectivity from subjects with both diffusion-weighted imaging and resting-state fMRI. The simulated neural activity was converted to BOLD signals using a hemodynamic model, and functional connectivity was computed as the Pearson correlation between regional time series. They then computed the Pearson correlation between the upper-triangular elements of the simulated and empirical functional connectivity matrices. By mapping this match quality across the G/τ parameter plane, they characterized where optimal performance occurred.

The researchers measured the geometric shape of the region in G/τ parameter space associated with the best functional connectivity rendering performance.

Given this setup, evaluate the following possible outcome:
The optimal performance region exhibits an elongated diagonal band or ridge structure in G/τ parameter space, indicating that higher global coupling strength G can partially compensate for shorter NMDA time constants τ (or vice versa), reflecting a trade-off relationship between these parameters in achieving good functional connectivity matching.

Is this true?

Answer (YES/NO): NO